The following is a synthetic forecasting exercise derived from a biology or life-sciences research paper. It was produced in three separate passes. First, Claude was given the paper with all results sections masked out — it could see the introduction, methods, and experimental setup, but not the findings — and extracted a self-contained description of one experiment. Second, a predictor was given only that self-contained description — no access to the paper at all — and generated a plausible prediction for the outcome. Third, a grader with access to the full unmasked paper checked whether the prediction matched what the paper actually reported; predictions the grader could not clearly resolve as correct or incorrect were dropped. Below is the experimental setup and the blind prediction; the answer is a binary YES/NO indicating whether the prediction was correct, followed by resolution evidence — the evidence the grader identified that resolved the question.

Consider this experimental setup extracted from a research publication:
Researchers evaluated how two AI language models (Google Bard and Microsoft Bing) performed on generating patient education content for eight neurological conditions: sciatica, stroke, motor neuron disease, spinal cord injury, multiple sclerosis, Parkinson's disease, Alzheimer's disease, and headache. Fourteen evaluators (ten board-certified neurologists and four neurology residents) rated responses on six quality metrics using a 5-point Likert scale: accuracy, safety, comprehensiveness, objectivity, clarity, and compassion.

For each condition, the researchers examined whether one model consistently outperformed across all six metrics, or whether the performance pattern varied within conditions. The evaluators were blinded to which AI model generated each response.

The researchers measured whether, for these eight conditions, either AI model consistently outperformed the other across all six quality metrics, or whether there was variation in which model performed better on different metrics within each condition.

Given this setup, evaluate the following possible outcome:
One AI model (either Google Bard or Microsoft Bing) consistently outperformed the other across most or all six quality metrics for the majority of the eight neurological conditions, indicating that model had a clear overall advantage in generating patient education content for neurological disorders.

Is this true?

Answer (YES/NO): YES